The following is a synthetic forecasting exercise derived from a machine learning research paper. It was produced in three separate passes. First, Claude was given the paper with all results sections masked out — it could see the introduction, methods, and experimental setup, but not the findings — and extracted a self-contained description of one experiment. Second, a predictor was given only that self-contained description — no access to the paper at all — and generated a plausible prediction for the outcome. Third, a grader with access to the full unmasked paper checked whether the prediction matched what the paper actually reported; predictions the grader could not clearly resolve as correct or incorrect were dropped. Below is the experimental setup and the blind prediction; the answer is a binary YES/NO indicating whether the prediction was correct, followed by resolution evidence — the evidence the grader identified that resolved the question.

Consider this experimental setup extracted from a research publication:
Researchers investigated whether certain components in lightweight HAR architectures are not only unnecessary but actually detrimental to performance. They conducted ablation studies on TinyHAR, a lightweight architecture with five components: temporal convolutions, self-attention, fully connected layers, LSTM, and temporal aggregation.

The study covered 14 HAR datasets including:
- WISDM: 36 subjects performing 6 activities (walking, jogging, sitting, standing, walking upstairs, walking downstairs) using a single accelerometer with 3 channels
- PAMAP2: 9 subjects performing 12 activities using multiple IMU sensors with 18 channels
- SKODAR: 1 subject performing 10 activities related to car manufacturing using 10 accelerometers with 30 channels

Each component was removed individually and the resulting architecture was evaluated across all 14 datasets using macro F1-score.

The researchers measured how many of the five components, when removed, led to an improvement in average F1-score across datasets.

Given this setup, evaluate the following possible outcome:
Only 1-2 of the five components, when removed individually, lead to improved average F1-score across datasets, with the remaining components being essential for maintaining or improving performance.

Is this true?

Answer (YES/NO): YES